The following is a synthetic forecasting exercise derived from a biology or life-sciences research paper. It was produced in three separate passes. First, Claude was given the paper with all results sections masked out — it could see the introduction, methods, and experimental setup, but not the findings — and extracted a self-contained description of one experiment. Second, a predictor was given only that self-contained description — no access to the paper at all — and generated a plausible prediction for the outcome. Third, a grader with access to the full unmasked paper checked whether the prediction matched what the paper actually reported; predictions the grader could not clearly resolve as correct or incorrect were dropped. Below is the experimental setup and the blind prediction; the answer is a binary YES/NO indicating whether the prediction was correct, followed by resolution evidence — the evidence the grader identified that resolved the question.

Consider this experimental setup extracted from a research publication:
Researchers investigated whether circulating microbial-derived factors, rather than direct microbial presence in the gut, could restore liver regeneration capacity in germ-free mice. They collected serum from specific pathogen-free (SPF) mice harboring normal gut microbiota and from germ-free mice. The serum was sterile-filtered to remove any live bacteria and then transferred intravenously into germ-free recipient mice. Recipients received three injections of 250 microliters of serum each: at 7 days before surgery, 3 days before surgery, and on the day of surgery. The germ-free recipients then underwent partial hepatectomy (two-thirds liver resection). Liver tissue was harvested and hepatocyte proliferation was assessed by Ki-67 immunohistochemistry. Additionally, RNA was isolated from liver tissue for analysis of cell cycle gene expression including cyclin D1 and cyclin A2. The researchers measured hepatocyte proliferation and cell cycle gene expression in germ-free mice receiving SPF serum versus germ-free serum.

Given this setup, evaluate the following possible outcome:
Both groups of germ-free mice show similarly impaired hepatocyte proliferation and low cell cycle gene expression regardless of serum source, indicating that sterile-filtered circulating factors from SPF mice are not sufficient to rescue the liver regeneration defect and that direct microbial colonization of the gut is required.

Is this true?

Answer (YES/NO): NO